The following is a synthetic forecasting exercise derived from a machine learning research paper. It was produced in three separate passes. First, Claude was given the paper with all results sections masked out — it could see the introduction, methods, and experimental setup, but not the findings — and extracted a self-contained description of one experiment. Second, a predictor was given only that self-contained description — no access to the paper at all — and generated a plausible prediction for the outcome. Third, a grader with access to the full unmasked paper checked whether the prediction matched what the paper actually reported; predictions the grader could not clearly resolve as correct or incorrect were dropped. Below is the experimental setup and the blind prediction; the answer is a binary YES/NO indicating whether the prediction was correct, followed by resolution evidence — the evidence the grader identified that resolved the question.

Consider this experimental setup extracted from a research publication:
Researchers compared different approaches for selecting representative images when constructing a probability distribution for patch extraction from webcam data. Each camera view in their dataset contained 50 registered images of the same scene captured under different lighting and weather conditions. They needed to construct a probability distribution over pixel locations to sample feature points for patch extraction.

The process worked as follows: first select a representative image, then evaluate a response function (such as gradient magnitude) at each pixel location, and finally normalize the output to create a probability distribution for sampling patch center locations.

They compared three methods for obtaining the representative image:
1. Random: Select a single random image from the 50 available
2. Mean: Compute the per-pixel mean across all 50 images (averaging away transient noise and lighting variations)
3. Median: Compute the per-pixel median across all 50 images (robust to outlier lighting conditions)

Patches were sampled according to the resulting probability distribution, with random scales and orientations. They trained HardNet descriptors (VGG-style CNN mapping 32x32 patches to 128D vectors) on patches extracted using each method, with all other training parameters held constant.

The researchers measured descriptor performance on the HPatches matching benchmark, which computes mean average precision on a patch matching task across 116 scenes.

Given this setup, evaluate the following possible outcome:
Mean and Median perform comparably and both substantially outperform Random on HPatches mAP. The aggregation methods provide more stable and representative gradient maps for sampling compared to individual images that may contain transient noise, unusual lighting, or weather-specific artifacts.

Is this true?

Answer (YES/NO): NO